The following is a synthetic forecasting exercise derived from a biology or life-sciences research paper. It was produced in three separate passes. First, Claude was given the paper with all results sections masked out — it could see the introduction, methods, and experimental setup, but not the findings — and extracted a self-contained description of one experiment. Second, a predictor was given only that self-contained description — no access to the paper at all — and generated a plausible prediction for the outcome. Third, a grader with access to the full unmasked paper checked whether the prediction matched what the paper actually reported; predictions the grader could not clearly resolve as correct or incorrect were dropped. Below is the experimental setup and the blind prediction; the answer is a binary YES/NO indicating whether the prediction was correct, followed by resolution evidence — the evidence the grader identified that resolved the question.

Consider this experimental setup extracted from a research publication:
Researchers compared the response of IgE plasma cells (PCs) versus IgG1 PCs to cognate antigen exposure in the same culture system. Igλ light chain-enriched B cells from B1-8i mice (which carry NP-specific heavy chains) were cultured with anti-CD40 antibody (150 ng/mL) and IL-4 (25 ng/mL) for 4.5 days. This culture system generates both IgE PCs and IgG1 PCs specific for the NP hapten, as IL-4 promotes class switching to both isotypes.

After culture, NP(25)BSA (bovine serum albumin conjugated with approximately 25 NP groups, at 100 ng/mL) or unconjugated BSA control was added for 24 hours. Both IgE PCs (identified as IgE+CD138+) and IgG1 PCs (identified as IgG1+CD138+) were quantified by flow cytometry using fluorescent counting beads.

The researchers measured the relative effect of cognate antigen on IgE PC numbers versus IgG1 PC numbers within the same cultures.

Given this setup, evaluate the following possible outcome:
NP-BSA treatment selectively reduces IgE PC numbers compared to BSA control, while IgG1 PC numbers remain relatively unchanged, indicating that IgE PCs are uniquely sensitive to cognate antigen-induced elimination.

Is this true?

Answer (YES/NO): YES